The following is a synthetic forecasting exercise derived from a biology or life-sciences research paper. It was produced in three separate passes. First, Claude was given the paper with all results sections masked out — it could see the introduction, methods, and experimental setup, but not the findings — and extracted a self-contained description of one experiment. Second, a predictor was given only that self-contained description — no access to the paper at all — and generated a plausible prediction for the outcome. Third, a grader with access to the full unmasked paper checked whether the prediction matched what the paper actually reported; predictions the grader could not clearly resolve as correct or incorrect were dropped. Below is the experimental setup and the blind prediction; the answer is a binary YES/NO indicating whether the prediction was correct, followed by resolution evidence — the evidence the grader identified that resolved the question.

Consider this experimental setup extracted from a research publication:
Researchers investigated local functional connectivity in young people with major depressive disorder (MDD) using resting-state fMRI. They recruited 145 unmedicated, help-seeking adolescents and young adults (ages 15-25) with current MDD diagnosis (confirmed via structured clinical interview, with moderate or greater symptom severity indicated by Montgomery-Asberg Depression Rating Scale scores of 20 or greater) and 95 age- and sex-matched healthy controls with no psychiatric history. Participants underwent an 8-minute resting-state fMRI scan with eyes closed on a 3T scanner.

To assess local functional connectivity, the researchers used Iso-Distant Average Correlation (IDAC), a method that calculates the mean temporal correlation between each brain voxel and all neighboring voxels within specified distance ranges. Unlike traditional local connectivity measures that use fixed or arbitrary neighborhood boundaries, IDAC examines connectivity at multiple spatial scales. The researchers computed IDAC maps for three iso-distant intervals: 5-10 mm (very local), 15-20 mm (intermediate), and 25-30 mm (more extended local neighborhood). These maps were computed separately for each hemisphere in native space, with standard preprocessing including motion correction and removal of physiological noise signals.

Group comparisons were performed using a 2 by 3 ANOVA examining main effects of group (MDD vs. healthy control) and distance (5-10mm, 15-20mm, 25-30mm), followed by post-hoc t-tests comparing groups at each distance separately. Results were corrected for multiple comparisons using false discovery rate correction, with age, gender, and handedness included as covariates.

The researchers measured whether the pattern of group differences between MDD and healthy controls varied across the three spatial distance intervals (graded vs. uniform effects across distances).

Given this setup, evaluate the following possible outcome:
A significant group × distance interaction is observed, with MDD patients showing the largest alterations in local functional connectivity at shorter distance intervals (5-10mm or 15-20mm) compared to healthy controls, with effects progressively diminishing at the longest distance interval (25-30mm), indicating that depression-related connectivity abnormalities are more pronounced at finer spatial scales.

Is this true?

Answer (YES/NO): NO